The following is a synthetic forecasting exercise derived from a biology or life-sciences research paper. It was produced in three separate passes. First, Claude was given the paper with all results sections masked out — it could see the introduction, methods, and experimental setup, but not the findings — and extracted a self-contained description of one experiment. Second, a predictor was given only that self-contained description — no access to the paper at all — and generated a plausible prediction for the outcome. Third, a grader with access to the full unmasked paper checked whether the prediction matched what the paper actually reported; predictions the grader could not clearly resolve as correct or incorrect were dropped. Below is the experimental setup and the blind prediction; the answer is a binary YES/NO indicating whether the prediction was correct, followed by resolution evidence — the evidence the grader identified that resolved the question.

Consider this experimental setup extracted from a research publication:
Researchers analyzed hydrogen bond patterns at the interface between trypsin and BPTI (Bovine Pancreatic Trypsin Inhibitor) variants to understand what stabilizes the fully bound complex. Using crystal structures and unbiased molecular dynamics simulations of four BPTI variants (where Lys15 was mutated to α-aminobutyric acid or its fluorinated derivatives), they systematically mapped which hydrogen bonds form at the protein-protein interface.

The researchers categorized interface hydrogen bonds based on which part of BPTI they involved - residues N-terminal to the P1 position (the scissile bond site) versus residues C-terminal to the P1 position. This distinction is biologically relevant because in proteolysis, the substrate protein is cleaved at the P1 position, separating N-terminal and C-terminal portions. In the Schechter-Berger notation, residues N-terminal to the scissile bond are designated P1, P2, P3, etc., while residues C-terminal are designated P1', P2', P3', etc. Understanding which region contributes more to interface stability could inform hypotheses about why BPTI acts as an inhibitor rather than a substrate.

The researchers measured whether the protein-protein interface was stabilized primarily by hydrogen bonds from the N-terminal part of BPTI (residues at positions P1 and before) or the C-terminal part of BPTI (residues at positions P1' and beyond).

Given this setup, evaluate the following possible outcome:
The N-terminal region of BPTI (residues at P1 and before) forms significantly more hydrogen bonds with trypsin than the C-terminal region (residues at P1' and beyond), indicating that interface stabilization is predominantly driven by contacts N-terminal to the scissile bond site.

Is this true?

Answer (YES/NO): NO